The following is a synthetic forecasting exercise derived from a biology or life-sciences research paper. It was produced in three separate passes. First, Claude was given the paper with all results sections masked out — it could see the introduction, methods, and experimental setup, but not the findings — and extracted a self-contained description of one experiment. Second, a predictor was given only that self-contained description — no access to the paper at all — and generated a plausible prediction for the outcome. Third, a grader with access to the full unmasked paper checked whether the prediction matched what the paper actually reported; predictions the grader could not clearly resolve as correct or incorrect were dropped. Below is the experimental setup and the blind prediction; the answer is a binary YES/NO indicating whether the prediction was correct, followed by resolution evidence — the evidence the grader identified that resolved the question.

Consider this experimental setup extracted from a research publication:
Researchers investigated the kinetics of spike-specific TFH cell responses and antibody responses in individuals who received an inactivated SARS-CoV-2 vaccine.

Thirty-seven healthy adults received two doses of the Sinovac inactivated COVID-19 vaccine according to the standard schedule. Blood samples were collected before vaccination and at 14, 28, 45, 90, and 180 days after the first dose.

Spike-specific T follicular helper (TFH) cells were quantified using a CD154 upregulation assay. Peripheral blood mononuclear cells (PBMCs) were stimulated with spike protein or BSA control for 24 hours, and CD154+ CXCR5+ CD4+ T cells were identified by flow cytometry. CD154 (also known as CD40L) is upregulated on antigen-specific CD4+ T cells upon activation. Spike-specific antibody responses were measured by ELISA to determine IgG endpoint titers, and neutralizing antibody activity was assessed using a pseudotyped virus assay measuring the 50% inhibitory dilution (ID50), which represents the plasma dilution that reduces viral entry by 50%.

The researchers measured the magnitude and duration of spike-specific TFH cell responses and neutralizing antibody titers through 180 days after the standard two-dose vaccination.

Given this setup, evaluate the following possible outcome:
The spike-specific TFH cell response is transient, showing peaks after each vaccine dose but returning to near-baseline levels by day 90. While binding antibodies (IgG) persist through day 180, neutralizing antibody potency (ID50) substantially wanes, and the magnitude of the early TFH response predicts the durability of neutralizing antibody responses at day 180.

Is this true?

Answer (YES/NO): NO